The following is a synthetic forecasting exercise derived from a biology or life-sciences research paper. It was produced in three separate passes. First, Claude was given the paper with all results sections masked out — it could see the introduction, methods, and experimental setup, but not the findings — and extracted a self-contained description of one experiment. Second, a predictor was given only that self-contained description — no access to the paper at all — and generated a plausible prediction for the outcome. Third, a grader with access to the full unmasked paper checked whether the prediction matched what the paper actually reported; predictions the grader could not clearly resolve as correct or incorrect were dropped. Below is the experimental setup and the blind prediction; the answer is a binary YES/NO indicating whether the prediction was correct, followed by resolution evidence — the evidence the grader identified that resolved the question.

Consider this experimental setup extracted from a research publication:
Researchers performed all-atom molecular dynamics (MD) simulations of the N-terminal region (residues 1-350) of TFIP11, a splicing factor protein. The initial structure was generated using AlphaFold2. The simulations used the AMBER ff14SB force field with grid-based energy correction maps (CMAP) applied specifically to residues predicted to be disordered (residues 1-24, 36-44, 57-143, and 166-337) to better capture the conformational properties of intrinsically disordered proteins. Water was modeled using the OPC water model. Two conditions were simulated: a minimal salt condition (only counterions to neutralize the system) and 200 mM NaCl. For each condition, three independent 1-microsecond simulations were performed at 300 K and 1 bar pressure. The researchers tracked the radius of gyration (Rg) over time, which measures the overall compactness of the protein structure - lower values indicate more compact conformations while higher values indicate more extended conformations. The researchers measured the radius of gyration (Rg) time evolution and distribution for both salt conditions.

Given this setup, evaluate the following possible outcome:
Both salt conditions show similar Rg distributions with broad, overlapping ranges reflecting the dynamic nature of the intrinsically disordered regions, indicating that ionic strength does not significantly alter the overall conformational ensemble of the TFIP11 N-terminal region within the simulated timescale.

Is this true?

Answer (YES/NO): NO